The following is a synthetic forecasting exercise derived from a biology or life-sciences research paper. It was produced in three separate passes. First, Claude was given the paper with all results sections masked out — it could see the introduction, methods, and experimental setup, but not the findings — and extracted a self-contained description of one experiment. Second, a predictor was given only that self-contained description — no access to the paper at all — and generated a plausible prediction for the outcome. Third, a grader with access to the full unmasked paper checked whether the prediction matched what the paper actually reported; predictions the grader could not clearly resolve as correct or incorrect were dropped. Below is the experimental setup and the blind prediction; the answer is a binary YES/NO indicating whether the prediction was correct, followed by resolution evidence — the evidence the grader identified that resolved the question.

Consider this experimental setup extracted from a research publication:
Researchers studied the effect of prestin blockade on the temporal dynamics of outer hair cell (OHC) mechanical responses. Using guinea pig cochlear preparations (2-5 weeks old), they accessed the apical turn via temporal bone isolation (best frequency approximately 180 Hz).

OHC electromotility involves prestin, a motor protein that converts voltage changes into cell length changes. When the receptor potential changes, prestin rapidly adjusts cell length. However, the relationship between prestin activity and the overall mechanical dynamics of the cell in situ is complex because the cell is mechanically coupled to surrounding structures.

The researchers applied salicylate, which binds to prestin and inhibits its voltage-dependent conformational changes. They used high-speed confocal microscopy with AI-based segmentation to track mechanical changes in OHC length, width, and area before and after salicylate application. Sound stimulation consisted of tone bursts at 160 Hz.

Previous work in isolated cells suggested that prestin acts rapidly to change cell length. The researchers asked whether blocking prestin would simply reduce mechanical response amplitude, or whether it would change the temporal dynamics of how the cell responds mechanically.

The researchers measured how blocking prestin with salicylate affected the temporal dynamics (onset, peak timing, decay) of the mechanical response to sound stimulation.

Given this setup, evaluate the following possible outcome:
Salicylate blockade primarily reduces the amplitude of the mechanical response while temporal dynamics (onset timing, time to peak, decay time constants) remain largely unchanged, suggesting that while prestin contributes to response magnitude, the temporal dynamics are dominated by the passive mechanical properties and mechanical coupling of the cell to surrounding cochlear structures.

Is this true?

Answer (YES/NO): NO